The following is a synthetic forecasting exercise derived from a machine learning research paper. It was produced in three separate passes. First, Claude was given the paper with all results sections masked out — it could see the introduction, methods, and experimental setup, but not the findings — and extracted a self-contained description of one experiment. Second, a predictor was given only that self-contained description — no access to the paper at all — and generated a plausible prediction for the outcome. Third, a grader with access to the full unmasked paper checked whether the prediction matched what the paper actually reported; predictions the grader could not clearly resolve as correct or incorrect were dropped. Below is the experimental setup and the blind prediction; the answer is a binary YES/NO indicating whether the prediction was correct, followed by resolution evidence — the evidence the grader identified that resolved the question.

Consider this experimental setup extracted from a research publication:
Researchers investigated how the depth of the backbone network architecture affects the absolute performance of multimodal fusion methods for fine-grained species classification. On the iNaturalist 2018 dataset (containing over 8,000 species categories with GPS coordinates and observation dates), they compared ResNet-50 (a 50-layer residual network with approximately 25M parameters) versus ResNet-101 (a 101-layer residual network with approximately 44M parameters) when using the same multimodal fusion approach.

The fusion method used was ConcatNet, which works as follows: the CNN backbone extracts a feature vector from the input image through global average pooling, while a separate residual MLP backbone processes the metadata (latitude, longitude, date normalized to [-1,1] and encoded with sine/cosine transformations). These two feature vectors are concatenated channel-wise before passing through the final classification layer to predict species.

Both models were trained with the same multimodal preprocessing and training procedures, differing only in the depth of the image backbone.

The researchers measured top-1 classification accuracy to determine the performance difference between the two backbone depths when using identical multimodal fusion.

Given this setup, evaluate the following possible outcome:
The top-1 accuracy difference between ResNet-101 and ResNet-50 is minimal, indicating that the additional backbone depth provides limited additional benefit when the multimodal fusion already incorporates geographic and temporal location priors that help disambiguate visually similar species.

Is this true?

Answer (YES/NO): NO